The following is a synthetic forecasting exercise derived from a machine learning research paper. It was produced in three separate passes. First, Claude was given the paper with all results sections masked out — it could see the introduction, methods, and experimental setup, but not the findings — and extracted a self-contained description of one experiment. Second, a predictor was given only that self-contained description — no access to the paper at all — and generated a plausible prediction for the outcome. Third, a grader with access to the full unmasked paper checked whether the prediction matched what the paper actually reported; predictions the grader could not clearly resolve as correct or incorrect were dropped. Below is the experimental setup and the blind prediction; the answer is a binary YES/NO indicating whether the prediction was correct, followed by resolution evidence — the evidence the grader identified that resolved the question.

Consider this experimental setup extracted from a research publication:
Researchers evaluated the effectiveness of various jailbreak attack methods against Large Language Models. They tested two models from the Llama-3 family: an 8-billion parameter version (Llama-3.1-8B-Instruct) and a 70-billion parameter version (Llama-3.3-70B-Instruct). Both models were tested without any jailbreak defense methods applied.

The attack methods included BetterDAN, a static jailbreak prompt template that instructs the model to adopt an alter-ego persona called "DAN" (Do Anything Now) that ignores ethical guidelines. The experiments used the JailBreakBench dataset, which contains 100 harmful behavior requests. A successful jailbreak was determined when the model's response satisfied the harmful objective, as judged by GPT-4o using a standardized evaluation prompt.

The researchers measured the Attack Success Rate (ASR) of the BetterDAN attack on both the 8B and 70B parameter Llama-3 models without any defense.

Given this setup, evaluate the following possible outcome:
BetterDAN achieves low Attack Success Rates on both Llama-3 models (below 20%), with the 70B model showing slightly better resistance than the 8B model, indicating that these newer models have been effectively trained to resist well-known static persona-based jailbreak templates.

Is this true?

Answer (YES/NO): NO